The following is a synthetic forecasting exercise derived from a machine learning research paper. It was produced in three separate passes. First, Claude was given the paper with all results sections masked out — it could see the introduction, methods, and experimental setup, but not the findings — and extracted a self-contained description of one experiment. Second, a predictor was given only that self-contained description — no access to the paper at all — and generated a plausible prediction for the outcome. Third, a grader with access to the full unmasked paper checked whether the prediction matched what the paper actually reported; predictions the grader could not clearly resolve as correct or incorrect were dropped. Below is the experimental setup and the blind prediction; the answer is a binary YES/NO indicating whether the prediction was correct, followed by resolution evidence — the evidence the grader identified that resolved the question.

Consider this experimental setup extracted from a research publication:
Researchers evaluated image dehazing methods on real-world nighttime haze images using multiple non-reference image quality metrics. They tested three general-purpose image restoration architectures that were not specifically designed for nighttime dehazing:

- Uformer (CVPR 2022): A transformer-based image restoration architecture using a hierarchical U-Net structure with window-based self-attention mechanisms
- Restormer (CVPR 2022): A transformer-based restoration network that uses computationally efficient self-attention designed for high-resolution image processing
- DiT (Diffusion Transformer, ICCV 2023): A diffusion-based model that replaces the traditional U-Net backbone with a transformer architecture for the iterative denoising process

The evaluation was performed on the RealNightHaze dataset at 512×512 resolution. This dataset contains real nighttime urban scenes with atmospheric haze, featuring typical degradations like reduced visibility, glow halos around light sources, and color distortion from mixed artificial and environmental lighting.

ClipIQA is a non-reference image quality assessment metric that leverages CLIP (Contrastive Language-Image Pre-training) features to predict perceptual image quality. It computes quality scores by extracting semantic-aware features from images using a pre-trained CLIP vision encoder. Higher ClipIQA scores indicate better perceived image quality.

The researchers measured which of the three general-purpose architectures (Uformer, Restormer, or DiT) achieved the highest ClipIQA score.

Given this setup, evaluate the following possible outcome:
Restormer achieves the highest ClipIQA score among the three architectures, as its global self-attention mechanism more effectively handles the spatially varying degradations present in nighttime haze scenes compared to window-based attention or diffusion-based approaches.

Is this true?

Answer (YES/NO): NO